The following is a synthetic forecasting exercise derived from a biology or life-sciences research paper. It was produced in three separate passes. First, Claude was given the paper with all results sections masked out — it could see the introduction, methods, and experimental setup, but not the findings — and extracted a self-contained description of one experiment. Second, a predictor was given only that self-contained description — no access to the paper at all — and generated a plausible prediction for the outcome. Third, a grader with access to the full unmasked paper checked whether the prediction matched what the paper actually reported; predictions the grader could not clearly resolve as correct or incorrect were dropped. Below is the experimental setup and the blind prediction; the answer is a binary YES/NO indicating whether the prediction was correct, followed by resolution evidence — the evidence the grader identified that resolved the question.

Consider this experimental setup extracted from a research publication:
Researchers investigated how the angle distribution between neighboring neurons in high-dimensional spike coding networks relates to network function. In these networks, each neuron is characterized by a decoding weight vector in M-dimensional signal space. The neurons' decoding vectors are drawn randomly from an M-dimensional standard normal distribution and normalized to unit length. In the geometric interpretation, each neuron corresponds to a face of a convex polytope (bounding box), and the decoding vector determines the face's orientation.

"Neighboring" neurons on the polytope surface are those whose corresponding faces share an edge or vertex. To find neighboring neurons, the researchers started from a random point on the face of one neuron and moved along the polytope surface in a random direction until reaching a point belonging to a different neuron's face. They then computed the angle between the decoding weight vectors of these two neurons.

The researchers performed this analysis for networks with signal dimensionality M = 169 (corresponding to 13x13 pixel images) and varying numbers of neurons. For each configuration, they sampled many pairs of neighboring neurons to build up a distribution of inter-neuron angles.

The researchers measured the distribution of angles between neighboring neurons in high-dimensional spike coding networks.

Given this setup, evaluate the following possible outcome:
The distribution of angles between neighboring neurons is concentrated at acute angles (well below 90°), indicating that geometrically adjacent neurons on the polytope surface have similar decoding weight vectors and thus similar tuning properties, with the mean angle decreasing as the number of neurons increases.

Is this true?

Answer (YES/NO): NO